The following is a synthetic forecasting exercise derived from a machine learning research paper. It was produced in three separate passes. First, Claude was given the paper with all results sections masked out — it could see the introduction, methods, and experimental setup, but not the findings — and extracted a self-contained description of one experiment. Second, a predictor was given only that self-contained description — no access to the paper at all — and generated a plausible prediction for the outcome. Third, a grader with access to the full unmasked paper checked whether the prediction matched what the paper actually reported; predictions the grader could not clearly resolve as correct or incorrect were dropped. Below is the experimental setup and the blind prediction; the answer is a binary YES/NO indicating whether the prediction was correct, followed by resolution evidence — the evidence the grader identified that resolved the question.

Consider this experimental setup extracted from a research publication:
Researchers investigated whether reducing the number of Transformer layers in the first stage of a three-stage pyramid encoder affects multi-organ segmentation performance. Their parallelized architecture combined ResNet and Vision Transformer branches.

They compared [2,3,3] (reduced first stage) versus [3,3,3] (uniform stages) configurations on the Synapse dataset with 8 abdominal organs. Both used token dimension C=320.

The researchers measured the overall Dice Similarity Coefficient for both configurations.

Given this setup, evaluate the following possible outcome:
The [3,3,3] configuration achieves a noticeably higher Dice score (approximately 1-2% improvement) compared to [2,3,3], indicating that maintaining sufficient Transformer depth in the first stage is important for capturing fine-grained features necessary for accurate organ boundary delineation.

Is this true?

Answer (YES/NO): NO